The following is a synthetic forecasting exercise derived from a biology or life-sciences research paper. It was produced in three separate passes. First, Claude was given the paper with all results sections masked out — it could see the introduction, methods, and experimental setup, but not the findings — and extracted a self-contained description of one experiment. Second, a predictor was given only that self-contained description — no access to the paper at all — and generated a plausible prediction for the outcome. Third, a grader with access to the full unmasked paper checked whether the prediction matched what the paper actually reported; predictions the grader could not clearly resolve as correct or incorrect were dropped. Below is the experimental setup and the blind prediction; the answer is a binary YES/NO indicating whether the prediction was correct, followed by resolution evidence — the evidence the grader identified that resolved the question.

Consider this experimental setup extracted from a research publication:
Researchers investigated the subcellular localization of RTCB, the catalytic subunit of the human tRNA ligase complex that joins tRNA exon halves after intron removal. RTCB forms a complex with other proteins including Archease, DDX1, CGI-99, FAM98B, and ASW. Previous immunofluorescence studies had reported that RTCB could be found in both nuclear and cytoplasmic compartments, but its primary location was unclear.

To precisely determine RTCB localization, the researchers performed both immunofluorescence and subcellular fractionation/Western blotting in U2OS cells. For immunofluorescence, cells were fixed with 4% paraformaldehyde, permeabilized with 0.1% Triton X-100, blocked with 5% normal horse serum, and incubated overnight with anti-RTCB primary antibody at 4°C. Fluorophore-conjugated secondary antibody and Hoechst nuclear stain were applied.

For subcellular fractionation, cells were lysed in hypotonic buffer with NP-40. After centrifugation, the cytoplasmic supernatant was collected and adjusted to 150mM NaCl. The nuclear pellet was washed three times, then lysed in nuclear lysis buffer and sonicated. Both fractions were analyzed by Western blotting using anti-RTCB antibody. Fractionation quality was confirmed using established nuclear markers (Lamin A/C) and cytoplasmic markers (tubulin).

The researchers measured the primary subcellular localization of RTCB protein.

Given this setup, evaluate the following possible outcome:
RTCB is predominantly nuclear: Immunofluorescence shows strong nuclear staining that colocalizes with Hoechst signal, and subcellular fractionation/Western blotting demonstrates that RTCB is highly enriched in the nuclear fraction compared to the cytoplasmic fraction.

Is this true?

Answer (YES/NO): NO